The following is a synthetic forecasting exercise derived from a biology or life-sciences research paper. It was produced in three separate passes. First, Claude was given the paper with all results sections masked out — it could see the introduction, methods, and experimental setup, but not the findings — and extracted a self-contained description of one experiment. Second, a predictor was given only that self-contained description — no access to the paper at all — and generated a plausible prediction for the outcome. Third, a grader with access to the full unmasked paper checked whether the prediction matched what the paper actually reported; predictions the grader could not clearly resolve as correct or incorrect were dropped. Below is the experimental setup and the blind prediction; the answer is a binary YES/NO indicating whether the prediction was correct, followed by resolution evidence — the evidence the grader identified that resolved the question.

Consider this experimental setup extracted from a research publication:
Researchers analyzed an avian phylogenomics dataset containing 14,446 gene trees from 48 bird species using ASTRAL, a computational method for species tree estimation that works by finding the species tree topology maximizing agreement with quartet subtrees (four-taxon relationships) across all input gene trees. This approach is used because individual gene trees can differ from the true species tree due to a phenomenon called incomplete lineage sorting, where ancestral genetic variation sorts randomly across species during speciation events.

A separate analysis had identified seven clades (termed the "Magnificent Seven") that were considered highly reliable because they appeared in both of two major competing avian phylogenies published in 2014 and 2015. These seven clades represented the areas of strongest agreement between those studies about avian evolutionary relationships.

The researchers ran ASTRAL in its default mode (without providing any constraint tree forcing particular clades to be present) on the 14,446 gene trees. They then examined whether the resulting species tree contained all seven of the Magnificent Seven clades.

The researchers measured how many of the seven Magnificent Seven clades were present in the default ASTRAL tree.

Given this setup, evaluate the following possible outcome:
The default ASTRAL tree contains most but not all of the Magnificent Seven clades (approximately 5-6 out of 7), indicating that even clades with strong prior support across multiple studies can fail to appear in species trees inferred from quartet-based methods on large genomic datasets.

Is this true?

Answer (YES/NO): YES